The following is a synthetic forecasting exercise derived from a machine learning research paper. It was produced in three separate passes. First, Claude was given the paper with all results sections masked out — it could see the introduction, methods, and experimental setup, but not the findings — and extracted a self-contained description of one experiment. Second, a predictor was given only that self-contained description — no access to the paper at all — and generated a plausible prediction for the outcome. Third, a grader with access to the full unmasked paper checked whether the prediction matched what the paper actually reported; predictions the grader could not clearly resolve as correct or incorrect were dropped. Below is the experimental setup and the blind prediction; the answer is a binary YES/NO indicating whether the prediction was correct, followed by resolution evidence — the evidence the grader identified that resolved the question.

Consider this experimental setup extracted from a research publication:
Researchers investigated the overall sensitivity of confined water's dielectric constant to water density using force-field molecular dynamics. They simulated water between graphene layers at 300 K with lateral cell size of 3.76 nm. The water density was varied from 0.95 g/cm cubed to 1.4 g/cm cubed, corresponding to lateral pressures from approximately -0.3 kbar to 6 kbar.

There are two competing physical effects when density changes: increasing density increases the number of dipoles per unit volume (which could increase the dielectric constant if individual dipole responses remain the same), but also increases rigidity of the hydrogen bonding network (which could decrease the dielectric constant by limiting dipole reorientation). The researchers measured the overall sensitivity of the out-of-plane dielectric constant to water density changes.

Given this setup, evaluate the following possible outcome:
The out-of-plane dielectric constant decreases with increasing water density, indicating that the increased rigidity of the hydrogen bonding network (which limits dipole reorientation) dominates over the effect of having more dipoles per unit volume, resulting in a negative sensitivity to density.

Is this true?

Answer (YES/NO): NO